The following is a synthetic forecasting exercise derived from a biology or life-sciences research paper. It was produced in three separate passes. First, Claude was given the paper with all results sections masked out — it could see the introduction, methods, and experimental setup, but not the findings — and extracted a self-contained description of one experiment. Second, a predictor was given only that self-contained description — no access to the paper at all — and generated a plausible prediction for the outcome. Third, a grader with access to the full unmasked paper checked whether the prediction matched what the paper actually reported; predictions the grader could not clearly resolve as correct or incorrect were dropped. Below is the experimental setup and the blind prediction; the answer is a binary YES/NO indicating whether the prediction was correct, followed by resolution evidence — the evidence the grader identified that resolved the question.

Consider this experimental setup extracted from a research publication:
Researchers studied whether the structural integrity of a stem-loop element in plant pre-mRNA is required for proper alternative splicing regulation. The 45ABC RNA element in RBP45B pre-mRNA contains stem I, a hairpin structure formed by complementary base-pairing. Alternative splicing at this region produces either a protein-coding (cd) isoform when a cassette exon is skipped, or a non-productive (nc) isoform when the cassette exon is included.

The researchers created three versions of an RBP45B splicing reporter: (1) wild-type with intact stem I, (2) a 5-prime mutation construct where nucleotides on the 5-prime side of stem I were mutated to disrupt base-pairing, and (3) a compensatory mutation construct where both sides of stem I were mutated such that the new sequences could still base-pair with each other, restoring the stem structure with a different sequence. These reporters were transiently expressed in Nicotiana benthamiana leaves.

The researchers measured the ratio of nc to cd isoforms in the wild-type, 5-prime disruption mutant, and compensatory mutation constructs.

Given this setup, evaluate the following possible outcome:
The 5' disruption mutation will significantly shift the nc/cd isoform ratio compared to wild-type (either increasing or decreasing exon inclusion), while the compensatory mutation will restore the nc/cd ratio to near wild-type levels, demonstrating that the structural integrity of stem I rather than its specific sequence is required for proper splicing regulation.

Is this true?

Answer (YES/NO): NO